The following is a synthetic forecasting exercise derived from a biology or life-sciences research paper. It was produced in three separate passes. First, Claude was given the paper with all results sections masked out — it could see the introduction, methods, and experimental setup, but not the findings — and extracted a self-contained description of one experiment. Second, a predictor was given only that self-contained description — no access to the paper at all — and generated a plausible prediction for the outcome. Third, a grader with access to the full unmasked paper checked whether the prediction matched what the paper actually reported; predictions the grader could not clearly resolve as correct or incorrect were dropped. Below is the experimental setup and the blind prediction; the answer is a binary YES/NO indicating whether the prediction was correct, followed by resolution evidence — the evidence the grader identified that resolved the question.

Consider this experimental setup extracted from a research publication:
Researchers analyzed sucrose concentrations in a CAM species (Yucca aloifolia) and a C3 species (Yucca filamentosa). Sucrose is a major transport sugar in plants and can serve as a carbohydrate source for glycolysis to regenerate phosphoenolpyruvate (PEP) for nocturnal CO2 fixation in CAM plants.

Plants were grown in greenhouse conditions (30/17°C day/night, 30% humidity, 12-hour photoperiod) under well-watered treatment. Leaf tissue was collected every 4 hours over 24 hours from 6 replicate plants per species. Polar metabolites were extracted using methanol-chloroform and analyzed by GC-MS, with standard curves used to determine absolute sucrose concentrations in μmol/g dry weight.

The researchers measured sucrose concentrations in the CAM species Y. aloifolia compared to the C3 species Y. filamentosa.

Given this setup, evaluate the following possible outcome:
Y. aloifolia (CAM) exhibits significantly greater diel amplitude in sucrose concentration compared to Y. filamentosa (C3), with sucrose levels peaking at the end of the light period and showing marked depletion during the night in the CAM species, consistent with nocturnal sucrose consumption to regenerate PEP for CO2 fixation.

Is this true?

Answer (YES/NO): NO